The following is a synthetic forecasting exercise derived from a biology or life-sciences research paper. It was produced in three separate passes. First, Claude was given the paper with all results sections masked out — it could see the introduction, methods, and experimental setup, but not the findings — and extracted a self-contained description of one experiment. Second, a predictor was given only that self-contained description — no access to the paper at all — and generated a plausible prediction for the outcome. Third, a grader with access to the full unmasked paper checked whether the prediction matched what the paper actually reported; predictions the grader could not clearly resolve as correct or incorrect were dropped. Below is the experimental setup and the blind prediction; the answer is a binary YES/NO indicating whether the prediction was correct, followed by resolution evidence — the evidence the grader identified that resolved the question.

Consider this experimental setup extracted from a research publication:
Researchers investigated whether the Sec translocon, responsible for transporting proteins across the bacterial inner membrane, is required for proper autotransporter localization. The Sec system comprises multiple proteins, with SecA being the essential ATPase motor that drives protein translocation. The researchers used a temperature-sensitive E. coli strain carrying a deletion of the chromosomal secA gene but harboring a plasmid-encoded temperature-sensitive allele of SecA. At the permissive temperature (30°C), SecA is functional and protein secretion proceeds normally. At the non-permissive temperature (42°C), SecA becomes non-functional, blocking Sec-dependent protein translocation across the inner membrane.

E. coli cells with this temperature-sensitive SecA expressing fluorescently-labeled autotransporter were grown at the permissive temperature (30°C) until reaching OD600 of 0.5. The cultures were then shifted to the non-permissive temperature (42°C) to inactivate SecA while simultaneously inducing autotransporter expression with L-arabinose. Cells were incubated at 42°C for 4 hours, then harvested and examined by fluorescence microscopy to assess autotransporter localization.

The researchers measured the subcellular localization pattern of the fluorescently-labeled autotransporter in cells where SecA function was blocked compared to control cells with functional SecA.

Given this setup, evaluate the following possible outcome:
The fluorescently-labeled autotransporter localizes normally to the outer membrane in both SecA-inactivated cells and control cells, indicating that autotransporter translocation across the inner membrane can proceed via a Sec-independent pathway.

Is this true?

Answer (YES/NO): NO